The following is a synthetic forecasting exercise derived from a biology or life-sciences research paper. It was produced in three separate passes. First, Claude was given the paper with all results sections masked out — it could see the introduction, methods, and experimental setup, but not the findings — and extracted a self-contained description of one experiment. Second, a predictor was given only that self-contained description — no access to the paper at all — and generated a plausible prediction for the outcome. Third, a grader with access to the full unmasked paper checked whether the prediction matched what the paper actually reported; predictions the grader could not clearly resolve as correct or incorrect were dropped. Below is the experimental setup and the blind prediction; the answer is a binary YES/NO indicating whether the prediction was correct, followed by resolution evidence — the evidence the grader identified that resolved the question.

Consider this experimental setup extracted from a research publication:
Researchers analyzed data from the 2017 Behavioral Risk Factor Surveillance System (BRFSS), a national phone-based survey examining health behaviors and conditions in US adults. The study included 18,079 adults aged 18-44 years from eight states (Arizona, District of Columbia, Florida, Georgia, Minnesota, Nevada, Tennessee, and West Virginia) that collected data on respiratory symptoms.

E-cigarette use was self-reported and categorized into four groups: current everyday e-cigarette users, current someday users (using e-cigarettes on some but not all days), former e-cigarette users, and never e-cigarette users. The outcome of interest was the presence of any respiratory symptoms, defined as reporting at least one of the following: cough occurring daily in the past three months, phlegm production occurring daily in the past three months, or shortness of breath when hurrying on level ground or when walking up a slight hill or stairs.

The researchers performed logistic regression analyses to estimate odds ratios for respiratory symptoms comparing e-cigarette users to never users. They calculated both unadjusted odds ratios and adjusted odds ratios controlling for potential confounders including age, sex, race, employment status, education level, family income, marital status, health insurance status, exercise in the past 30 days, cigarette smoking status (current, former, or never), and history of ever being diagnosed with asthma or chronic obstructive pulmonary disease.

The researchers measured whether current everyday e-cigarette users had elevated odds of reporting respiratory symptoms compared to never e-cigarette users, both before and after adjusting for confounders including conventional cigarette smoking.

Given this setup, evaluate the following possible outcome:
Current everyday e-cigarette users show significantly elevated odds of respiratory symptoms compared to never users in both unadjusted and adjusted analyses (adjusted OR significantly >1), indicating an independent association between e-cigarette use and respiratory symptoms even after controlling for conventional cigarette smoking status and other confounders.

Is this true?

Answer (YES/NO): NO